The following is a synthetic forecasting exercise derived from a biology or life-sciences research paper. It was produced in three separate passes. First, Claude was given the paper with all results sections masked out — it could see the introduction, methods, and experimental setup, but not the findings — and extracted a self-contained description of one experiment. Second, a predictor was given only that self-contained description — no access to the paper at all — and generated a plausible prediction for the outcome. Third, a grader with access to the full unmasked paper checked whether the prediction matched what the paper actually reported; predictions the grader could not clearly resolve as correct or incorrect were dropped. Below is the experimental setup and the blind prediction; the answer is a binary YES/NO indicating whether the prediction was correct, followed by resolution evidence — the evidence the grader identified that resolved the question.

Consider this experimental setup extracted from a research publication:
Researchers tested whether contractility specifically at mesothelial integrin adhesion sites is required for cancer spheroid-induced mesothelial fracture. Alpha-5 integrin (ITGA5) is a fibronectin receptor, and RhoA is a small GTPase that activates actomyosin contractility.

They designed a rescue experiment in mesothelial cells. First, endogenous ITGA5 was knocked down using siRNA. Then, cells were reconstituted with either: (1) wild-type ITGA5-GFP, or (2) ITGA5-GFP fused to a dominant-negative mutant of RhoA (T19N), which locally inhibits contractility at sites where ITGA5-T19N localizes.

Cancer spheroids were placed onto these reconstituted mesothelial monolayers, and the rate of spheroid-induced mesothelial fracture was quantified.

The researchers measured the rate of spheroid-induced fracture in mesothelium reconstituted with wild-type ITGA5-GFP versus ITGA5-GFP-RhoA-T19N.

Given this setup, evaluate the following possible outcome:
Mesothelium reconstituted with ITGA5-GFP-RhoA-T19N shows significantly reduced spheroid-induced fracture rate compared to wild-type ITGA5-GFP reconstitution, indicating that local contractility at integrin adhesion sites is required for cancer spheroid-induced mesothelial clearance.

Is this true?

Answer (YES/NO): YES